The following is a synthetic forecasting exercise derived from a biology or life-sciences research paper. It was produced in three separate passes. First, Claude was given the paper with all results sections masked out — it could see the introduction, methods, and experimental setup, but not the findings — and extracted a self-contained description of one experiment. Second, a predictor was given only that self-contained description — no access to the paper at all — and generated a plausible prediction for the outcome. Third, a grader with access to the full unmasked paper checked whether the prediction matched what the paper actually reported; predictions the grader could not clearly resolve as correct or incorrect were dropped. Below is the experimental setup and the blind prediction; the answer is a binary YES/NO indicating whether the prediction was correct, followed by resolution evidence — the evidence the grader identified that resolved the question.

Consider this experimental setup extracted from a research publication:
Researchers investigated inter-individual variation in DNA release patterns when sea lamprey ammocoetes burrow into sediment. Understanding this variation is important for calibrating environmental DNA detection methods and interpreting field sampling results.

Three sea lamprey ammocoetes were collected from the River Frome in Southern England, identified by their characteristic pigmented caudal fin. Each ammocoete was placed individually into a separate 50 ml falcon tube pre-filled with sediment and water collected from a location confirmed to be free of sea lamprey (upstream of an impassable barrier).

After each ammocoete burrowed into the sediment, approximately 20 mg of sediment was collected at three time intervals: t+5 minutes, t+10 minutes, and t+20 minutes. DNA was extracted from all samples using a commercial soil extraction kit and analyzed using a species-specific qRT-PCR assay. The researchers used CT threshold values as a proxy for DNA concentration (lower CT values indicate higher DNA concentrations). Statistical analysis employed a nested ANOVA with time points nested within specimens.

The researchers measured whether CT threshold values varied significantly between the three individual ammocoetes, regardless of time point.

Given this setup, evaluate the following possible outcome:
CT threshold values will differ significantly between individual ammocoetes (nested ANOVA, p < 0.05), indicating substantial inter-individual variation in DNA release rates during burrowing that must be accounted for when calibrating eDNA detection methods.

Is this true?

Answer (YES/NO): YES